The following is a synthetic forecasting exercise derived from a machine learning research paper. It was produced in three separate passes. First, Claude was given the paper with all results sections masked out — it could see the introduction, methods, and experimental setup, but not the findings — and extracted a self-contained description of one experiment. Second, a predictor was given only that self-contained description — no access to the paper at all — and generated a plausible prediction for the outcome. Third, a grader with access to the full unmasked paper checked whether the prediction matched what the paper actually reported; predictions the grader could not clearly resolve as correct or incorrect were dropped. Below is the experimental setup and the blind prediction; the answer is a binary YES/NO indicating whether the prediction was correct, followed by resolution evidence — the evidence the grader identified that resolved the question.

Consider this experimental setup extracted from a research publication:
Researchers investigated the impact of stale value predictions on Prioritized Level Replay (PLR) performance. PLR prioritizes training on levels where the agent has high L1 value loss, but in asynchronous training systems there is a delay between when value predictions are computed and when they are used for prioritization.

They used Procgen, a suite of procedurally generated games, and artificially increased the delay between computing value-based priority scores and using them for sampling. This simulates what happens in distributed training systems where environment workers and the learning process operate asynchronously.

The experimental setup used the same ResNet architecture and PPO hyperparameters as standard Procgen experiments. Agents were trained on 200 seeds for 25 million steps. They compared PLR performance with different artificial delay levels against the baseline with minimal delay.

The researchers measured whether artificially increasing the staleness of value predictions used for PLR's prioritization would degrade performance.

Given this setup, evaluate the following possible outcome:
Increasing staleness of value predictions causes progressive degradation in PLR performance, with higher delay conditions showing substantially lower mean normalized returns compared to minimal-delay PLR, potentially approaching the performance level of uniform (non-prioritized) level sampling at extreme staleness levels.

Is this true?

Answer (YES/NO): YES